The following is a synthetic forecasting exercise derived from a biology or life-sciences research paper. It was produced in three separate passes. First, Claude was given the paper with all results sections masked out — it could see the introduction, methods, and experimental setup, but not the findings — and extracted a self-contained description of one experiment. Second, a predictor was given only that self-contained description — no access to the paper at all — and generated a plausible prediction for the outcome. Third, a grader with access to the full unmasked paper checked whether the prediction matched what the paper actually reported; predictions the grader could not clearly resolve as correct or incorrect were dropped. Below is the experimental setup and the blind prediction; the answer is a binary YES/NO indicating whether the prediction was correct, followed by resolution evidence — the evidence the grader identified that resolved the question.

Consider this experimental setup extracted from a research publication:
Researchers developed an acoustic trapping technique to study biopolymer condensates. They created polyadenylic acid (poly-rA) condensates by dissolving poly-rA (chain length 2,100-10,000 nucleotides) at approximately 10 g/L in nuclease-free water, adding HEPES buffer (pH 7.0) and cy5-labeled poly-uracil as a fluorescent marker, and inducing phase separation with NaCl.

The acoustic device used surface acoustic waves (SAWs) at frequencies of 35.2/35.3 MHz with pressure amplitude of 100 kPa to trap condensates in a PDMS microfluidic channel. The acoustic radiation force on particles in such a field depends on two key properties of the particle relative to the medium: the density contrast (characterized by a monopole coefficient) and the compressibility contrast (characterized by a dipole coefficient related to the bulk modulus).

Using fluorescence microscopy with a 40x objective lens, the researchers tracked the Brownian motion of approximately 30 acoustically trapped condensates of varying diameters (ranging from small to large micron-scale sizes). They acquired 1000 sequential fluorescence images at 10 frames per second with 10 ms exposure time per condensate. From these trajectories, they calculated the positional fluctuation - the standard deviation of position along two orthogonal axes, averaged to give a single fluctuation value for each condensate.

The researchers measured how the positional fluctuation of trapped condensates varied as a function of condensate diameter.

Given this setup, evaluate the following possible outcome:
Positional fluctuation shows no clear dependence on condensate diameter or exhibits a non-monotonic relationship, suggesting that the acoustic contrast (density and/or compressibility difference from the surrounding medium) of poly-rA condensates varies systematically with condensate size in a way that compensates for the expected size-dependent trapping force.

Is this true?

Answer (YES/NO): NO